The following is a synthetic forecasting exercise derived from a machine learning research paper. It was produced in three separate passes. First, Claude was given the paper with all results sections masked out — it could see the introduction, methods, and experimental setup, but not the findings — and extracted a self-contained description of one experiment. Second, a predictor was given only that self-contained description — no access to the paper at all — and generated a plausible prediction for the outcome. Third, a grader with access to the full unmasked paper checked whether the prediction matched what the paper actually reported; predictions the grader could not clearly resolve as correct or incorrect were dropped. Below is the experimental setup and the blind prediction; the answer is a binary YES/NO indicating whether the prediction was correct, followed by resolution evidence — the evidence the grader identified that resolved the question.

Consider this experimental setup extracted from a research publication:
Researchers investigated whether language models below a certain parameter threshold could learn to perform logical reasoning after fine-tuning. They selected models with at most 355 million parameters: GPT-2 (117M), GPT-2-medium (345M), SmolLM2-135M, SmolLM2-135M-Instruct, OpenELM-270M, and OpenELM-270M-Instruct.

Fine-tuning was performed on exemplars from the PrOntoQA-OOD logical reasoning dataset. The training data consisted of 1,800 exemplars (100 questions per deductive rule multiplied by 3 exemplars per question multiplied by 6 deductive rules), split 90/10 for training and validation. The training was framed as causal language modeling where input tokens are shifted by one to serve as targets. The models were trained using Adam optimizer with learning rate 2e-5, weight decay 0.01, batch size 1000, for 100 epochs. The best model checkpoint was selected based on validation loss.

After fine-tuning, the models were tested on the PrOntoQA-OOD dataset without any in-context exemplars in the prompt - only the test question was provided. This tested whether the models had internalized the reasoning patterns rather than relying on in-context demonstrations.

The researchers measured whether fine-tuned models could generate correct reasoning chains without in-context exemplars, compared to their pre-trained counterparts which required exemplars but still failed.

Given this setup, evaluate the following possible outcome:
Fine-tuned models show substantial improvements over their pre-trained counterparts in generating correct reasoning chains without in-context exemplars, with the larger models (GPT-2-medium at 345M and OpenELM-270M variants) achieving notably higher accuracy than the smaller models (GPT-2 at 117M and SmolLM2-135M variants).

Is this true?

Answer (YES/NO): NO